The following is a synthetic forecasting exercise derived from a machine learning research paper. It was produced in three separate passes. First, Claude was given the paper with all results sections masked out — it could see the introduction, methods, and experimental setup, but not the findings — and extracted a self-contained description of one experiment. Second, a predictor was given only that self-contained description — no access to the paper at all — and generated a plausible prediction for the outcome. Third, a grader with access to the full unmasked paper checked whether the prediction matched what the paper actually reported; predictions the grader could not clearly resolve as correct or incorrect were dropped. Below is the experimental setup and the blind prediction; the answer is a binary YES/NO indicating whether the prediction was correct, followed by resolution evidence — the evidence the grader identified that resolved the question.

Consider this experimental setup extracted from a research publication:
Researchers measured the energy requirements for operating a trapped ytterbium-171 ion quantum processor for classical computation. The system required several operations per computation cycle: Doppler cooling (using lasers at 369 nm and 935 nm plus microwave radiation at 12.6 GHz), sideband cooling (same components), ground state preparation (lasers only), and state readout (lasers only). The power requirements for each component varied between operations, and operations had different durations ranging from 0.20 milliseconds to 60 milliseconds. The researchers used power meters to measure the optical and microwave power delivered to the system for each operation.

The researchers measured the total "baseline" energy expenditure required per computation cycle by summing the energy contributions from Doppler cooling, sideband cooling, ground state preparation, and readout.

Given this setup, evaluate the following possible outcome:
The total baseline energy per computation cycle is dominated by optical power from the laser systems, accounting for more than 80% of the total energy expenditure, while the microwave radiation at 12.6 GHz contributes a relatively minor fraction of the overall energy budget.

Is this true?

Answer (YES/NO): NO